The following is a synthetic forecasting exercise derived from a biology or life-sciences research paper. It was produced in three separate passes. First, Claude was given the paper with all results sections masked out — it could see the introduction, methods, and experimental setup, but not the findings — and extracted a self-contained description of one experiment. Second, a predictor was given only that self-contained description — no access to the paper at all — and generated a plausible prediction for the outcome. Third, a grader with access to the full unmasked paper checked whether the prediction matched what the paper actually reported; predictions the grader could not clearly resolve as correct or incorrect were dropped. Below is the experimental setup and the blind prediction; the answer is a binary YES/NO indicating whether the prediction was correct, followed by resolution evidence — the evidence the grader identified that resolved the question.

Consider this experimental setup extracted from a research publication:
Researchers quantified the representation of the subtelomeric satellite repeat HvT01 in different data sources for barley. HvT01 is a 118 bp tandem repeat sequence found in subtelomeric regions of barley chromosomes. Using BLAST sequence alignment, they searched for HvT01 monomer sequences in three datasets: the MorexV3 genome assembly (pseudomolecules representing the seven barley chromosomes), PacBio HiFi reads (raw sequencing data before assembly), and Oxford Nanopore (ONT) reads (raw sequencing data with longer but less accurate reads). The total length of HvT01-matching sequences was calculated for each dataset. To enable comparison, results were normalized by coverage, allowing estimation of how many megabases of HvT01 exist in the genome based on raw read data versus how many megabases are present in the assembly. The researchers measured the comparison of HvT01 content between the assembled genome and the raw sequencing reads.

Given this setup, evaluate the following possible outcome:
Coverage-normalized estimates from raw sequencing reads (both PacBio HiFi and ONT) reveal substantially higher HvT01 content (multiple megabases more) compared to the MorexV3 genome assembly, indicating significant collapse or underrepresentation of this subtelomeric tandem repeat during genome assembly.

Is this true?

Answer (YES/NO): NO